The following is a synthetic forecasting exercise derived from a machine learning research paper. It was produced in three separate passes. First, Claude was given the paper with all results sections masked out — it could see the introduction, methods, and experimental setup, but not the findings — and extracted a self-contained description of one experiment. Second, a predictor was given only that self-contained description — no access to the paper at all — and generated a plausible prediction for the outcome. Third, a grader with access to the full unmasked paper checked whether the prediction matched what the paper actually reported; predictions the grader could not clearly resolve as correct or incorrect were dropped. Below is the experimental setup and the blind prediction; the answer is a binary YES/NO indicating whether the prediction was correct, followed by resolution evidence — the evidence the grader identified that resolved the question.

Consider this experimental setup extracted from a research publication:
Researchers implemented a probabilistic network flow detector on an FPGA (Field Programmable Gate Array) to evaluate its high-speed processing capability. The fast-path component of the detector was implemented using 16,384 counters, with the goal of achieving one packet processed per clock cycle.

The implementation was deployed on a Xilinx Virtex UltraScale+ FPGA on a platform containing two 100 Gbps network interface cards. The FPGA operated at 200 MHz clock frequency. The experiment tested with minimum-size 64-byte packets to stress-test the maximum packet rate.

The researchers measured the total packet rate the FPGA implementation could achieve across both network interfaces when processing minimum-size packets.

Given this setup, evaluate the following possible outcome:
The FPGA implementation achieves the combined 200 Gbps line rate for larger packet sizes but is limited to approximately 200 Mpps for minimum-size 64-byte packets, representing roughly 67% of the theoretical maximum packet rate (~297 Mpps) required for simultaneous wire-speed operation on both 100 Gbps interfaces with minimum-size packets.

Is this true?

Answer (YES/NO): NO